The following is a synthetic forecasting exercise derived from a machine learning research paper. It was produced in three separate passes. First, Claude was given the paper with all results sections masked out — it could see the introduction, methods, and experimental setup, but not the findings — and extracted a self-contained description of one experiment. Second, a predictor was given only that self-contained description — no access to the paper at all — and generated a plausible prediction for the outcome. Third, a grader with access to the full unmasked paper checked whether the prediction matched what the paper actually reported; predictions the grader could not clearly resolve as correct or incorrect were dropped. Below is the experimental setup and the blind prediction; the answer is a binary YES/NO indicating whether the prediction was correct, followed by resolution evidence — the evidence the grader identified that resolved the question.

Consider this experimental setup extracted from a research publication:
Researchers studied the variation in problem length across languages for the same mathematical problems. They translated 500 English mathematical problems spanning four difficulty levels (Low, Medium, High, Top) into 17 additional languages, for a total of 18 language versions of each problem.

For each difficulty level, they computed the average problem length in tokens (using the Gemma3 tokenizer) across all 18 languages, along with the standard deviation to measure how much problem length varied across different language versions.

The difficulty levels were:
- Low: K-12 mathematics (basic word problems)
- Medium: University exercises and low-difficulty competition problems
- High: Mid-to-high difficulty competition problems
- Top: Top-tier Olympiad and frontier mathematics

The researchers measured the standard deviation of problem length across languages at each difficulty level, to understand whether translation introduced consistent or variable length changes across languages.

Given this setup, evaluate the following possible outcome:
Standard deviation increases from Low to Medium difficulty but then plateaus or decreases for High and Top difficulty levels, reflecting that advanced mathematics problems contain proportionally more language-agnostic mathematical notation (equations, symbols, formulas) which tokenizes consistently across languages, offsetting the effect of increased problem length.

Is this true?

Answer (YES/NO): NO